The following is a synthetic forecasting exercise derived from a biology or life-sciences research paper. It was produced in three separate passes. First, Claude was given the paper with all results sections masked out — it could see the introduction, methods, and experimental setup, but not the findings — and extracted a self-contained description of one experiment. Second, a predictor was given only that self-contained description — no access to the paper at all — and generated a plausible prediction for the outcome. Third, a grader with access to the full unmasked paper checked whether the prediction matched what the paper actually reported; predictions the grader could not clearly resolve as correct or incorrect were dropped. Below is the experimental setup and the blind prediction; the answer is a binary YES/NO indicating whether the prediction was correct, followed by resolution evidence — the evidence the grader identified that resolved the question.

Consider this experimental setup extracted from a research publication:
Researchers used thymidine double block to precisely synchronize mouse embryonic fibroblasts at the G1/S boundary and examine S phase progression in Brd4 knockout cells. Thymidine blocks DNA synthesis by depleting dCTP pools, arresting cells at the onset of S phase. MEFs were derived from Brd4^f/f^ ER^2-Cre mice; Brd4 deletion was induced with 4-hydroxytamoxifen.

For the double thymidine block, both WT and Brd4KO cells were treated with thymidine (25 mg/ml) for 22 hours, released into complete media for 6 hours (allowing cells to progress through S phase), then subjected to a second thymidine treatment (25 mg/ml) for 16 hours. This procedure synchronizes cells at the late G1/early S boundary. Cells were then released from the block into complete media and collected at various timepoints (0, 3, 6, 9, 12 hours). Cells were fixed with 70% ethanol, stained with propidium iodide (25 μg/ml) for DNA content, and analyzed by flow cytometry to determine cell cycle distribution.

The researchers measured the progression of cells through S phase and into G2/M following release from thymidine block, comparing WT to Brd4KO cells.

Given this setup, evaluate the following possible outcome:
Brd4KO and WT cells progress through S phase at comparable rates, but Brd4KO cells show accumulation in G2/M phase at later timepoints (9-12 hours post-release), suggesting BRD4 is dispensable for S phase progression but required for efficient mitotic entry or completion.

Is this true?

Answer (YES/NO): NO